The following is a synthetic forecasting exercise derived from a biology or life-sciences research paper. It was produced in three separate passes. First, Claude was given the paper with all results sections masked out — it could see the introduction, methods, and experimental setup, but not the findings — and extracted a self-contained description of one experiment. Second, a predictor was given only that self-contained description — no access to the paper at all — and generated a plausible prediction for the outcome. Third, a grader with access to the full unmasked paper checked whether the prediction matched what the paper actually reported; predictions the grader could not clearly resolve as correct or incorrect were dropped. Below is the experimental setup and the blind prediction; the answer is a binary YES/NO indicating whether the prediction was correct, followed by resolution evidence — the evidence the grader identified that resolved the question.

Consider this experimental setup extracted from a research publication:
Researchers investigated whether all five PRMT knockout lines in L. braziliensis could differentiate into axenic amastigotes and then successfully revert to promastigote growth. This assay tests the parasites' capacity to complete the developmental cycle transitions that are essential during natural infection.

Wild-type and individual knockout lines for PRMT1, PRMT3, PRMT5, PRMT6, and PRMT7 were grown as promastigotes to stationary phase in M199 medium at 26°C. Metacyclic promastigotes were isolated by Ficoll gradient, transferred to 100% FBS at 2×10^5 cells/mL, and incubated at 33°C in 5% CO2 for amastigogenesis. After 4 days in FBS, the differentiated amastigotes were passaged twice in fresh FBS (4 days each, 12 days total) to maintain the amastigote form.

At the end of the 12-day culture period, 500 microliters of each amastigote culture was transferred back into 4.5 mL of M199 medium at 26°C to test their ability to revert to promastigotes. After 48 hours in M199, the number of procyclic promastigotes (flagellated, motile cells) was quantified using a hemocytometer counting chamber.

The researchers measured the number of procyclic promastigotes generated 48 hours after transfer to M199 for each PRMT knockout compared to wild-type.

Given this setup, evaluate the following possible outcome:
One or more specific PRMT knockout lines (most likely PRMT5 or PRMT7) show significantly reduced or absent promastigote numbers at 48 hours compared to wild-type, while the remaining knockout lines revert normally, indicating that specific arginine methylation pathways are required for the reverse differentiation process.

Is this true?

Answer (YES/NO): NO